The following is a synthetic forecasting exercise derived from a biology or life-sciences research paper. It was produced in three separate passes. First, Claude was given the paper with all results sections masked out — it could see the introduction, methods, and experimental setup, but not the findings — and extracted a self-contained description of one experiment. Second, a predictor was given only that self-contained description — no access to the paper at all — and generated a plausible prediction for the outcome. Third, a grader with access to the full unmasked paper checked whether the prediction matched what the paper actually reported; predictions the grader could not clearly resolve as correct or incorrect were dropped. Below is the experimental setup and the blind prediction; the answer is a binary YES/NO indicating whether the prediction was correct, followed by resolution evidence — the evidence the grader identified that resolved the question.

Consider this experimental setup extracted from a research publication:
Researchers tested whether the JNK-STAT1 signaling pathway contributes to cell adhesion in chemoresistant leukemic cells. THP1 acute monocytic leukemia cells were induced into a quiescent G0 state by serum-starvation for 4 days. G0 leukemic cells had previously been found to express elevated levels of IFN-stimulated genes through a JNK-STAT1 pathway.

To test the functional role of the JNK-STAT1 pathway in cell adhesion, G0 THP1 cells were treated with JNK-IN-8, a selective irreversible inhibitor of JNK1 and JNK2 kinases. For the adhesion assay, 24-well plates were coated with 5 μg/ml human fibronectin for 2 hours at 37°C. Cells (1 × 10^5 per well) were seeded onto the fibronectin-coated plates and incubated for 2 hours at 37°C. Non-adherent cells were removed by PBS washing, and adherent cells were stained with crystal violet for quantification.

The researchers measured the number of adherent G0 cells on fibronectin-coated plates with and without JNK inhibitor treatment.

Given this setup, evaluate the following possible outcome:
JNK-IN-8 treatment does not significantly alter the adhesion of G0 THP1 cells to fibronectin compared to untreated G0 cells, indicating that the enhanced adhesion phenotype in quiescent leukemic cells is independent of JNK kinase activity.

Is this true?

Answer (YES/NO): NO